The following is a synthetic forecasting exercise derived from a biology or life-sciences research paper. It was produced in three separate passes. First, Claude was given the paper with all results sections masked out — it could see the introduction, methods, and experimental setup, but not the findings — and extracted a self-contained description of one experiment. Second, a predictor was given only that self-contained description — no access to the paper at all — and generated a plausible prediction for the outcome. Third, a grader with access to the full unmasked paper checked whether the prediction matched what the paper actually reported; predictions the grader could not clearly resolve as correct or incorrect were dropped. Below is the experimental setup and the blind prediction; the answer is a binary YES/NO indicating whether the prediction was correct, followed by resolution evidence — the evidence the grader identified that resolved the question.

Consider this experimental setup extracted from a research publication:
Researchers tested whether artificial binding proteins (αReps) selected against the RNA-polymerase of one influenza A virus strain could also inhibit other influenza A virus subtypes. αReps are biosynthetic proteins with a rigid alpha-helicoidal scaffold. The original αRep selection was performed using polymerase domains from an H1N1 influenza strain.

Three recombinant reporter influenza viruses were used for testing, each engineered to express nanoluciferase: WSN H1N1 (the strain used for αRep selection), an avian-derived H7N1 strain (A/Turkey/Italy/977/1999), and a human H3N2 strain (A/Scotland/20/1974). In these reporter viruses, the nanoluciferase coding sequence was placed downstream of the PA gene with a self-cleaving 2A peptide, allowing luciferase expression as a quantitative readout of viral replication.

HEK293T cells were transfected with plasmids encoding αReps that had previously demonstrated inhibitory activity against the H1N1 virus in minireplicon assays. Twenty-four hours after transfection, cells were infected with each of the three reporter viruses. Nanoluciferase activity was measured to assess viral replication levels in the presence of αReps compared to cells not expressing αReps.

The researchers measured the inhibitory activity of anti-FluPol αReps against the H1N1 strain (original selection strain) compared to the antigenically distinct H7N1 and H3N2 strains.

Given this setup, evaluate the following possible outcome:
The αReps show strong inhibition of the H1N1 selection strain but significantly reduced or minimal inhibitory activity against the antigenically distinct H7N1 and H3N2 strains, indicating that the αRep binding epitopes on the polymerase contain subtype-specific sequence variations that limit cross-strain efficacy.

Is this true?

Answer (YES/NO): NO